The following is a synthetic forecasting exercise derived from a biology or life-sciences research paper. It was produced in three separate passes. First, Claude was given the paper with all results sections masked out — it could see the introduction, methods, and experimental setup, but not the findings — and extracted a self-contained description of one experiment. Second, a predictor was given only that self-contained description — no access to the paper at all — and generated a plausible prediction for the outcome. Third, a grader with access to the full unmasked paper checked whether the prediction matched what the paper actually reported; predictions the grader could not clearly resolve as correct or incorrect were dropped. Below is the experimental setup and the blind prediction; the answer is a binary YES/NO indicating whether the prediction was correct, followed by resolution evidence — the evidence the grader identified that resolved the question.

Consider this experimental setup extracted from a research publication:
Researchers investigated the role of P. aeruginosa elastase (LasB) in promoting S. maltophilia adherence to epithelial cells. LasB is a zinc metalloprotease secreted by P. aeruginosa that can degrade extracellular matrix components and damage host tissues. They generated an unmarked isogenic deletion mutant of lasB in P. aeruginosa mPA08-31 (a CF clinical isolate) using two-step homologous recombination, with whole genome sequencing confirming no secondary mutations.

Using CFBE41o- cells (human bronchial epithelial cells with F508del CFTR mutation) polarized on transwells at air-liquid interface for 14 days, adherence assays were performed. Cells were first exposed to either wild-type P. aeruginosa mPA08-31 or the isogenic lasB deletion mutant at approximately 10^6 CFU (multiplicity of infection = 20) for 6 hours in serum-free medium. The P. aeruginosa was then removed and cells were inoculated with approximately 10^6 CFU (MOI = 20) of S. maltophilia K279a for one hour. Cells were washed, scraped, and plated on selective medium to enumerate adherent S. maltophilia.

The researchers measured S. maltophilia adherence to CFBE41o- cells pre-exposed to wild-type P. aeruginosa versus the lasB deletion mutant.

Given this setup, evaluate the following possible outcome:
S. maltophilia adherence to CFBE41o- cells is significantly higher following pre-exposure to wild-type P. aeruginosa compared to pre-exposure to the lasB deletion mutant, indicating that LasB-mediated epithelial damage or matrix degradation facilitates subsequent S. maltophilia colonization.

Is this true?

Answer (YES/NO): YES